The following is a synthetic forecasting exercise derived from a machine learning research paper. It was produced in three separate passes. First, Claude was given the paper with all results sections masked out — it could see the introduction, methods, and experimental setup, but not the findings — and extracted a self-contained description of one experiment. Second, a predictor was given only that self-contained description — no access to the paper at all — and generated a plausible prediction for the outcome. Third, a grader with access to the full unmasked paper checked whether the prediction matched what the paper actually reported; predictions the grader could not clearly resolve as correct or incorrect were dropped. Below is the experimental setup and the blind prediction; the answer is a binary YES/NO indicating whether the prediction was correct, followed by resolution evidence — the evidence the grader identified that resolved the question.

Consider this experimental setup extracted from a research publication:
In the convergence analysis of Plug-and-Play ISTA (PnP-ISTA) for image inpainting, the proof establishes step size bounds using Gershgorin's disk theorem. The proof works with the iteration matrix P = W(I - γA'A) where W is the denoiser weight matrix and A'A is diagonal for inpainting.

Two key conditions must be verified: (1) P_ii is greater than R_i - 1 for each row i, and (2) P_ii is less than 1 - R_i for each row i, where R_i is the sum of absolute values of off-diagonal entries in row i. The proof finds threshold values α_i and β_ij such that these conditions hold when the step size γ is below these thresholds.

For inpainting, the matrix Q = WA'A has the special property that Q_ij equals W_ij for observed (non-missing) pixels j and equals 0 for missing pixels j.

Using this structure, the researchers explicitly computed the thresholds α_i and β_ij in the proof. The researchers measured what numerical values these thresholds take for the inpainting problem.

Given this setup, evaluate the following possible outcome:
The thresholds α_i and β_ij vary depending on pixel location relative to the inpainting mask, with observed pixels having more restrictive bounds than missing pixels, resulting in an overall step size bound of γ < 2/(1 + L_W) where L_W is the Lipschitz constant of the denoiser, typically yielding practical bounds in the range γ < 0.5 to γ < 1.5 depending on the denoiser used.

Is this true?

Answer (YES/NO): NO